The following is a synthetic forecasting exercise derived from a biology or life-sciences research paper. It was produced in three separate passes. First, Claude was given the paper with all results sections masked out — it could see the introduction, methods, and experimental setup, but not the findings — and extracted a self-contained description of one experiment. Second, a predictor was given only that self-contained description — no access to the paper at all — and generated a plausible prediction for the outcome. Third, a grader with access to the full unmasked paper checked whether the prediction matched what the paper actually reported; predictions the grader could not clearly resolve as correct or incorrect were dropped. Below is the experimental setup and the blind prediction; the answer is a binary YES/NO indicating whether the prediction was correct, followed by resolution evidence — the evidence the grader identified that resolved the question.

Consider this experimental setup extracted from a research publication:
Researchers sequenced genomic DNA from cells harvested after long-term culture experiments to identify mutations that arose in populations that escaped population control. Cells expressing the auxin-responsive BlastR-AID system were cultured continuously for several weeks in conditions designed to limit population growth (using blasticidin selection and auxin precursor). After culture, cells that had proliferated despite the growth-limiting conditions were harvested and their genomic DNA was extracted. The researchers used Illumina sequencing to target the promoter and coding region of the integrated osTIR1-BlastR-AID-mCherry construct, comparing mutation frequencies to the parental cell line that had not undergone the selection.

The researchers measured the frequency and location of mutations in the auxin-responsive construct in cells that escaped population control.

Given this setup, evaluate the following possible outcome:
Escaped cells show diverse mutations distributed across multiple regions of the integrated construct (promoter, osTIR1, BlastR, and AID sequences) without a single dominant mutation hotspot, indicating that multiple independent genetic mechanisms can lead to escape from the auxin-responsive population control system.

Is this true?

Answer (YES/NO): NO